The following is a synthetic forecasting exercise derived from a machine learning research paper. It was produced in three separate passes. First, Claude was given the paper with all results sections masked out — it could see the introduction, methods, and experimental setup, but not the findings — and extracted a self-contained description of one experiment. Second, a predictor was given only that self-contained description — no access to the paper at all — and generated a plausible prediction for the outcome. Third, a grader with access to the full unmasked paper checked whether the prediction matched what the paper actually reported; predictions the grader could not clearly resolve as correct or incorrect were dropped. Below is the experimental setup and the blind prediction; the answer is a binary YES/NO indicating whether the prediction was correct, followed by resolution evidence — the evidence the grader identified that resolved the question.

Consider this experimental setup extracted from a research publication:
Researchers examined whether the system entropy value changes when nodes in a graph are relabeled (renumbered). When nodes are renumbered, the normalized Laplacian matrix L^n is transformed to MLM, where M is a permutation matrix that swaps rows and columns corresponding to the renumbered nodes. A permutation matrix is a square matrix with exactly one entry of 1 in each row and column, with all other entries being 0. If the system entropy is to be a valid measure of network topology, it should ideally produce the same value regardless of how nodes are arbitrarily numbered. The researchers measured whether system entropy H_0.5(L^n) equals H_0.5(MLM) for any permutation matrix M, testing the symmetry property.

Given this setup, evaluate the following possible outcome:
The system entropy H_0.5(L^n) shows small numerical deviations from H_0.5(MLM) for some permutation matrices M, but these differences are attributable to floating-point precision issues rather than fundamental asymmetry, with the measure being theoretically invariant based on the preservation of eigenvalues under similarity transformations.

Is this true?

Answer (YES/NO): NO